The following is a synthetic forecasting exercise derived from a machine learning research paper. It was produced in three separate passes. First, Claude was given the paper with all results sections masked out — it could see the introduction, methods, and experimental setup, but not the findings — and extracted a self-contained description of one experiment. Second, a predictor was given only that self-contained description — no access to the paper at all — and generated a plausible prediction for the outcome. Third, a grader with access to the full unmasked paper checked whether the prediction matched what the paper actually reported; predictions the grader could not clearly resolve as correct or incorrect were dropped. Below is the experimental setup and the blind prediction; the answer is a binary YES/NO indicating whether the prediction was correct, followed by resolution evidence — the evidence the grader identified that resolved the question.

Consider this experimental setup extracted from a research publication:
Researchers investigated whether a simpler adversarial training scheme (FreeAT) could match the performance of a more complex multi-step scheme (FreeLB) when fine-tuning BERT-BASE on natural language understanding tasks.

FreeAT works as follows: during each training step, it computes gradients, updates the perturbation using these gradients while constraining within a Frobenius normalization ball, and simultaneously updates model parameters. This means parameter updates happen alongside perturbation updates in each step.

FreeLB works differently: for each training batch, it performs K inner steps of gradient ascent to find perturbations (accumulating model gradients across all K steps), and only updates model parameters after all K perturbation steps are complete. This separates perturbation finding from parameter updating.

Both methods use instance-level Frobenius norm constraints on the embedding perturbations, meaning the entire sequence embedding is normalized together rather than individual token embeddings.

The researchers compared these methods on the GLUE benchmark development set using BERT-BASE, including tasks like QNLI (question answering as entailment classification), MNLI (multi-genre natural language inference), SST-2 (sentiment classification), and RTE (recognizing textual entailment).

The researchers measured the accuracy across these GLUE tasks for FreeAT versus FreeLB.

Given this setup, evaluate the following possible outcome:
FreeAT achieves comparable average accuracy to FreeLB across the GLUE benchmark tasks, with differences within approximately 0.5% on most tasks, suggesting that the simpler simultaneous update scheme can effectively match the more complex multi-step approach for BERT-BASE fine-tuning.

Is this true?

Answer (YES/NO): NO